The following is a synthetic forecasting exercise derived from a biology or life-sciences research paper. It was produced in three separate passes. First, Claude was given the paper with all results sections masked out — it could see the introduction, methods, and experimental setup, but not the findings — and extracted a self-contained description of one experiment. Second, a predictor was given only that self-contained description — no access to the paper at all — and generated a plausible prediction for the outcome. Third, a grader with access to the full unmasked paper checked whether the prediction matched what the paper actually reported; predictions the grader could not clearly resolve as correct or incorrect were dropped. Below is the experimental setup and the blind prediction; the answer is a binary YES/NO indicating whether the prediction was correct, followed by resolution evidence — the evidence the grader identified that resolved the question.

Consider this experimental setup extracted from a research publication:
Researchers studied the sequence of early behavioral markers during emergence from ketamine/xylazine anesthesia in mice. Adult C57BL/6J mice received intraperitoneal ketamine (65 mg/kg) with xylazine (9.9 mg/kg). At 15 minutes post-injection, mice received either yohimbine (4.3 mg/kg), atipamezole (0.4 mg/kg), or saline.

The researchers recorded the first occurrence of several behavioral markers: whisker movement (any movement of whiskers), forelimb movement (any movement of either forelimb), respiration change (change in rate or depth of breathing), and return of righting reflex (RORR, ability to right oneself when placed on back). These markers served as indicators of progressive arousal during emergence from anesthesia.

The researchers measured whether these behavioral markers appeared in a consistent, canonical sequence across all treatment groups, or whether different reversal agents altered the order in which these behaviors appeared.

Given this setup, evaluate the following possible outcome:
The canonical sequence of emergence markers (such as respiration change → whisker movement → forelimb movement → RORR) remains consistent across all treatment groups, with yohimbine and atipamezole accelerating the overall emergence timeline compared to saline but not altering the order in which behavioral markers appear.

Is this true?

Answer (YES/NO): YES